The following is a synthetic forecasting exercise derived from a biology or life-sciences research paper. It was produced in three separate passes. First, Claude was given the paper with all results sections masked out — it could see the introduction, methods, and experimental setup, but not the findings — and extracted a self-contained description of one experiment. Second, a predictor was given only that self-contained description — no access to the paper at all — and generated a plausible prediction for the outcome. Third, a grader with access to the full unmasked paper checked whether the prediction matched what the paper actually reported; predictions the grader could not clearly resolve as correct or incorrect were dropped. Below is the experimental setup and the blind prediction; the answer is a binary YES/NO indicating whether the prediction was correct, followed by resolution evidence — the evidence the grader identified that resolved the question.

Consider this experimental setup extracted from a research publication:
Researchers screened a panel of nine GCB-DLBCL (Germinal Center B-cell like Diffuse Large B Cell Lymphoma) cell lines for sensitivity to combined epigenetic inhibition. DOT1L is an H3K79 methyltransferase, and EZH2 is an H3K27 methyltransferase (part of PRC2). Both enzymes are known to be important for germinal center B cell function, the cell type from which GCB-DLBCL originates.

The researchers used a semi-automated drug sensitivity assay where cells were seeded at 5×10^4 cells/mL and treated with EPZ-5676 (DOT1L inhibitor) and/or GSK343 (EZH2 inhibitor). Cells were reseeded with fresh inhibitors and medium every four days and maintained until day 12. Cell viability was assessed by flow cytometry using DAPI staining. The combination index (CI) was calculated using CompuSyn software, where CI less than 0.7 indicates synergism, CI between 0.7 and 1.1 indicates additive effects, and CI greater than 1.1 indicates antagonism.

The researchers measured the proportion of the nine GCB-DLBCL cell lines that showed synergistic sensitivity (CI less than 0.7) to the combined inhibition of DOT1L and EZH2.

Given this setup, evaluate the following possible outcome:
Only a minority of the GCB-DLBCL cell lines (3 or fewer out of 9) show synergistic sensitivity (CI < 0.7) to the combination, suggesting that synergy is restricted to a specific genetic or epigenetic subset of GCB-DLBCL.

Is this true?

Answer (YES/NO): NO